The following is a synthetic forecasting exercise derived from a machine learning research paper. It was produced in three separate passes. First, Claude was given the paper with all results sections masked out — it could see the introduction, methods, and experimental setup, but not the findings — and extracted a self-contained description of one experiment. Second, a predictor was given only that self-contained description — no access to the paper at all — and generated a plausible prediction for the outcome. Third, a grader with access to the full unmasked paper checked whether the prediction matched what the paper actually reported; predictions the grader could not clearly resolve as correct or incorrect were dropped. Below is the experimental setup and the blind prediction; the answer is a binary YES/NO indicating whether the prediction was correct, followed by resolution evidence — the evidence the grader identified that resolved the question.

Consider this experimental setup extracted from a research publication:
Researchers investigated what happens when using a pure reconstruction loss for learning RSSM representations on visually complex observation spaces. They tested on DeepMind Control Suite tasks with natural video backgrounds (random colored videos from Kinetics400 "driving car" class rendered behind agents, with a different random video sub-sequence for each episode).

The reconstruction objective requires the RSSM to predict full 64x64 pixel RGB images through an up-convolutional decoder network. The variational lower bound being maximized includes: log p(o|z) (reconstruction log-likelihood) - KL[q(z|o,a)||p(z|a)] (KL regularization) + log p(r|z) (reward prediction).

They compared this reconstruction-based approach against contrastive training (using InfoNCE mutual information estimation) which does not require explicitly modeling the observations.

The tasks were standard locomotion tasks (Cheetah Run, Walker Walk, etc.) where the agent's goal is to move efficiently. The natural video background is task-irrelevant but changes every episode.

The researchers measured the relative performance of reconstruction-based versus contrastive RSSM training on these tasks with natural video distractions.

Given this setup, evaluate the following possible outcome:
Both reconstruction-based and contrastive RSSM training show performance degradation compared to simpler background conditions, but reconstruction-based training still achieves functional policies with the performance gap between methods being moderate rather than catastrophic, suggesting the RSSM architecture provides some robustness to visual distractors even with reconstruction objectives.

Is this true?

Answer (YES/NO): NO